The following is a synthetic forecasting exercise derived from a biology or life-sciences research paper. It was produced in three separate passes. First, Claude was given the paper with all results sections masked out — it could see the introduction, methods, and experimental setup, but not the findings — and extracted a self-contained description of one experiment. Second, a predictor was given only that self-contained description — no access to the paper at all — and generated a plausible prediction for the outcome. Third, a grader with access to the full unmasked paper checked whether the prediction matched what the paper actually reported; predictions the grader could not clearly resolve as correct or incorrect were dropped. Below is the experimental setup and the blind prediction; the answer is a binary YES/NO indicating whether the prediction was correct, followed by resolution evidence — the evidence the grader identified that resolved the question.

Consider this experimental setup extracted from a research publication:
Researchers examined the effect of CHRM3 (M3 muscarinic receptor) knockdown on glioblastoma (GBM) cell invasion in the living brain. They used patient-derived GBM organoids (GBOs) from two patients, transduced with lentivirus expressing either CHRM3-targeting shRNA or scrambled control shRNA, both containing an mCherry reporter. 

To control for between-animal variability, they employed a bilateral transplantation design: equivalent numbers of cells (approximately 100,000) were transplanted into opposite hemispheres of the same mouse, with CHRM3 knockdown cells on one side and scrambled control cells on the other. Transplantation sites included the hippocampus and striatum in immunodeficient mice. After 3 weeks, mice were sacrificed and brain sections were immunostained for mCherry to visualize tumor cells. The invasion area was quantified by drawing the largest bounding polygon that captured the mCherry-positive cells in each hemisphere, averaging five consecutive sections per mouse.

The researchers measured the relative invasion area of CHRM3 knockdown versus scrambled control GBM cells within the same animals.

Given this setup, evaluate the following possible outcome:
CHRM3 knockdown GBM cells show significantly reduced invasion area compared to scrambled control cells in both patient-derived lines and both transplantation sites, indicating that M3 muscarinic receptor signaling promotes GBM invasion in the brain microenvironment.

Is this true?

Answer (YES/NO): YES